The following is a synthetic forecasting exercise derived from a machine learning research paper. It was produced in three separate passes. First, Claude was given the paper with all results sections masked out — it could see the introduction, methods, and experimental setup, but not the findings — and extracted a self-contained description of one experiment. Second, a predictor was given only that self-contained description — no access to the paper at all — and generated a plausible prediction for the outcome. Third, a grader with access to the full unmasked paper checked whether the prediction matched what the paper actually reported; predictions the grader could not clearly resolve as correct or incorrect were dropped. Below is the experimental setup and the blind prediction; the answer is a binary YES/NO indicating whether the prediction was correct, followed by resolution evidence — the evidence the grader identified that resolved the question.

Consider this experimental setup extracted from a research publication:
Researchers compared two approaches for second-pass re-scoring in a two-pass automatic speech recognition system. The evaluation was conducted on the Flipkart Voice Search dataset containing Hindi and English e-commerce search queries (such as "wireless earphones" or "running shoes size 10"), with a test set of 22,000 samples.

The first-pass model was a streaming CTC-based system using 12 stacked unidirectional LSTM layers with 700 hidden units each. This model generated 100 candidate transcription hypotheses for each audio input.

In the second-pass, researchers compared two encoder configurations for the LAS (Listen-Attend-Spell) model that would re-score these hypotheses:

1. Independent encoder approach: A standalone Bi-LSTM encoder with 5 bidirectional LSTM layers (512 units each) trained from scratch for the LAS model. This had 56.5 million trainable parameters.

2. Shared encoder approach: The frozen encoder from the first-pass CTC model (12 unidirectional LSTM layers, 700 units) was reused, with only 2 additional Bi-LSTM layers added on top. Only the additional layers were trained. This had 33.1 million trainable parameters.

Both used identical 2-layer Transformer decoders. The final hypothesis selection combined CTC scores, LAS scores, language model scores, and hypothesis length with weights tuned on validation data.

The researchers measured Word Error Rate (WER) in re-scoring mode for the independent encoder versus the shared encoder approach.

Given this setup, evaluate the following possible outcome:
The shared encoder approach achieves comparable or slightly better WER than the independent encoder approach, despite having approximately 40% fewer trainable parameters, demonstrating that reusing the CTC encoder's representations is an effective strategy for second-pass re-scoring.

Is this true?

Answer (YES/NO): NO